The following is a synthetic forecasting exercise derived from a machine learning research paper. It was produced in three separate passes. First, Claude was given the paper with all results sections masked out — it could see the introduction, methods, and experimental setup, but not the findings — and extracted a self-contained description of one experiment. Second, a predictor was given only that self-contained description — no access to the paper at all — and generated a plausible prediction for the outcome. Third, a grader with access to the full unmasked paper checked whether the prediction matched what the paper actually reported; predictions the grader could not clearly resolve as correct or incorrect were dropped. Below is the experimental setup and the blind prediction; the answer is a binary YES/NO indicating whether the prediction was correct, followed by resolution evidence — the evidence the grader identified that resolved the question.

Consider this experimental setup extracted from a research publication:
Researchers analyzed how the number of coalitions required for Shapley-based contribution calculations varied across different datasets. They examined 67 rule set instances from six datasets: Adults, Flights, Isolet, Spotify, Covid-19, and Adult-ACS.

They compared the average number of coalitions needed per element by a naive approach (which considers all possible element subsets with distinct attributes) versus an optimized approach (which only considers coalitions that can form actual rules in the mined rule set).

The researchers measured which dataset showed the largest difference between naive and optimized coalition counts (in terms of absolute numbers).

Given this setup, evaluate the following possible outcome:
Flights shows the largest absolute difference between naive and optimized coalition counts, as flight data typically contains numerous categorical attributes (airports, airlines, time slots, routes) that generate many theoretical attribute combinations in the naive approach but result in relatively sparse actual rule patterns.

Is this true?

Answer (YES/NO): NO